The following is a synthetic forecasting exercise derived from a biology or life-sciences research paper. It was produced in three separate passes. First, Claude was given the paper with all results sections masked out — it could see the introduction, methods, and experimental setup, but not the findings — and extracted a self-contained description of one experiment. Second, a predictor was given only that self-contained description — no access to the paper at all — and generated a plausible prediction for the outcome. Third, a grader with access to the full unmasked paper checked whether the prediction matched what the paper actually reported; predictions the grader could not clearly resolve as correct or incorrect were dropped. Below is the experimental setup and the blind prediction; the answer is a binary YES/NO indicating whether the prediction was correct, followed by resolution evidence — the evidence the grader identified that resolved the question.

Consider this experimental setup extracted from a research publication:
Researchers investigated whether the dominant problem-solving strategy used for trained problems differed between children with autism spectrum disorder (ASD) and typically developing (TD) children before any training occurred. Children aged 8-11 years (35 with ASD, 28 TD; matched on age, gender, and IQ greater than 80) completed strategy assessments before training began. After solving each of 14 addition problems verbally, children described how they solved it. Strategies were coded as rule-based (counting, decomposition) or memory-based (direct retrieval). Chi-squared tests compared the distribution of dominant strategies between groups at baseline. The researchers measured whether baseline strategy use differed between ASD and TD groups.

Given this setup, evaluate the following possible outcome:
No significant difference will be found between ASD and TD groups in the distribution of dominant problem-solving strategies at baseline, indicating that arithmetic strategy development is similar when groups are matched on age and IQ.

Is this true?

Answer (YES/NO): YES